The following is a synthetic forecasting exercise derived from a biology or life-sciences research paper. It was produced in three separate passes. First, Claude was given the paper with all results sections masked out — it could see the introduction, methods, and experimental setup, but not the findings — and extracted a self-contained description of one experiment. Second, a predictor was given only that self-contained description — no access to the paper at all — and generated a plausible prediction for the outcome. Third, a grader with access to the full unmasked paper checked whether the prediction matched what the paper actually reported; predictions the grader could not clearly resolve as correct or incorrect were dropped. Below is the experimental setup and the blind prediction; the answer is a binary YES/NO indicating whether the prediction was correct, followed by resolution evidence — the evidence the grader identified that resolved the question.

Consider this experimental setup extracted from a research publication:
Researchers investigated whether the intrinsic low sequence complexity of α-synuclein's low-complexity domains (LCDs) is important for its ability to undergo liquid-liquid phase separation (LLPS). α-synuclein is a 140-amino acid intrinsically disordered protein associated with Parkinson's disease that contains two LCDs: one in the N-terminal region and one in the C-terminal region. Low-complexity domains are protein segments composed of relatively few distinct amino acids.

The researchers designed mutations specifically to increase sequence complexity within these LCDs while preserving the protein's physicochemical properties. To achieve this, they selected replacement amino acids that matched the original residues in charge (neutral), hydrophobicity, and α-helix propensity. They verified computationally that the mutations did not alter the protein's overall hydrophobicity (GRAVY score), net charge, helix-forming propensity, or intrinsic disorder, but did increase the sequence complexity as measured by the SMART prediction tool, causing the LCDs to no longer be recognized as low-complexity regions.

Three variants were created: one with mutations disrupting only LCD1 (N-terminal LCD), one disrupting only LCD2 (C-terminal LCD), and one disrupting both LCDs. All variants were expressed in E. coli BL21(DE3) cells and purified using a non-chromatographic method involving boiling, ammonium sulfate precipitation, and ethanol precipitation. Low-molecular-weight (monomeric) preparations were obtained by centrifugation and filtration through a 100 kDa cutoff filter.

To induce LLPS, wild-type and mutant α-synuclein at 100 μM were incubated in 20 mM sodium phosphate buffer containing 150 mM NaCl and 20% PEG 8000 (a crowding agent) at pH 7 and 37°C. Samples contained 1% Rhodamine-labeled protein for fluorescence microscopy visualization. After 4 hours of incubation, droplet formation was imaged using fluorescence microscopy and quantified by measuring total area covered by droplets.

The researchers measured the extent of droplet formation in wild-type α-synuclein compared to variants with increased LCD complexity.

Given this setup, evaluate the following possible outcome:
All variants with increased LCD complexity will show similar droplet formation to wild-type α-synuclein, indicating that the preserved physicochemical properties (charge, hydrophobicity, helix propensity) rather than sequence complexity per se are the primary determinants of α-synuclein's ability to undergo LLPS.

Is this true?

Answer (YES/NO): NO